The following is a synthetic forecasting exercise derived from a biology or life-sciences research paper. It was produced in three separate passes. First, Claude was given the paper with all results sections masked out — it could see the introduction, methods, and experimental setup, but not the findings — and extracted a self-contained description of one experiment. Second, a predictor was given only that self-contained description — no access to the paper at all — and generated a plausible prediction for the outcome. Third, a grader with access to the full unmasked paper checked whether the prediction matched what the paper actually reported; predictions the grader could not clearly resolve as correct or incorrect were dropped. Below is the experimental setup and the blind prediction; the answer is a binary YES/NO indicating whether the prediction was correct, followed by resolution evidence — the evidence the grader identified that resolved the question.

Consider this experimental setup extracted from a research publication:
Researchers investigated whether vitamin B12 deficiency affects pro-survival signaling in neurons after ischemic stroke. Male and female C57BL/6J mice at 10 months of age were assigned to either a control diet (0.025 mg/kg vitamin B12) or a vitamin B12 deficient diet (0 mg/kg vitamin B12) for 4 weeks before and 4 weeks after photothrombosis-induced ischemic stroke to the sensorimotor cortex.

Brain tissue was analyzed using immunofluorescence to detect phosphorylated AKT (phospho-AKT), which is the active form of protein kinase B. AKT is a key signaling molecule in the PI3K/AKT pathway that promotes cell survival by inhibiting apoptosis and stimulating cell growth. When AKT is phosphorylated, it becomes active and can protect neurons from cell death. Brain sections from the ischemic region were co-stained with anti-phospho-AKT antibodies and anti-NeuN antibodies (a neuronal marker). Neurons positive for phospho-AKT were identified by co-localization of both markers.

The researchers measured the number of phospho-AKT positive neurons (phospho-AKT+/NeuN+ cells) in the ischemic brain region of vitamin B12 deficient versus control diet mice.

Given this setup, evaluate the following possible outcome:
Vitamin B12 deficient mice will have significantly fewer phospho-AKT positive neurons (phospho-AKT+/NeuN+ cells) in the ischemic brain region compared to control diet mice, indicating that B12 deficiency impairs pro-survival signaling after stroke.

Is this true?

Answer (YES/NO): NO